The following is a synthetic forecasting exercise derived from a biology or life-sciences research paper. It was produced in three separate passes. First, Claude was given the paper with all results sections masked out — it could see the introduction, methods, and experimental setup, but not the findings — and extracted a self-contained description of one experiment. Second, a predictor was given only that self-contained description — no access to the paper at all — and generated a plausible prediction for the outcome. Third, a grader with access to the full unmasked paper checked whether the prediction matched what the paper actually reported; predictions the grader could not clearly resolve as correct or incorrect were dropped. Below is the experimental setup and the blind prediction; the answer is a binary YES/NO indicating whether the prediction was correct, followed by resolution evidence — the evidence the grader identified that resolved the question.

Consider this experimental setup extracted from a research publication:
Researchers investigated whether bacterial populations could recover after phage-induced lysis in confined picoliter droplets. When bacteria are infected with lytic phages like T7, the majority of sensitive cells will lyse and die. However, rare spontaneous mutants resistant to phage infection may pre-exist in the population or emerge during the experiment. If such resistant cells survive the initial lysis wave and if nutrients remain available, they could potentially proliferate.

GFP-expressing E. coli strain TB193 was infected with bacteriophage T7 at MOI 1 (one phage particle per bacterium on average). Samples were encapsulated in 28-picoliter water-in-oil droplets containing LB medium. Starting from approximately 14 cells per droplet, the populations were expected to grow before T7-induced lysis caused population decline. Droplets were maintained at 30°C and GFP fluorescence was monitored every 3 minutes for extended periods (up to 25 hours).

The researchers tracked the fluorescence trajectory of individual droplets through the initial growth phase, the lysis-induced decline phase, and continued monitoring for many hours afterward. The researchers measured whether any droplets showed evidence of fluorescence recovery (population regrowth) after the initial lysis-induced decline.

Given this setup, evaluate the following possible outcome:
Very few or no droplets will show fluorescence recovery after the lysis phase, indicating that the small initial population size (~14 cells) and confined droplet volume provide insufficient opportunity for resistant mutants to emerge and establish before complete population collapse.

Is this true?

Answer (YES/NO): YES